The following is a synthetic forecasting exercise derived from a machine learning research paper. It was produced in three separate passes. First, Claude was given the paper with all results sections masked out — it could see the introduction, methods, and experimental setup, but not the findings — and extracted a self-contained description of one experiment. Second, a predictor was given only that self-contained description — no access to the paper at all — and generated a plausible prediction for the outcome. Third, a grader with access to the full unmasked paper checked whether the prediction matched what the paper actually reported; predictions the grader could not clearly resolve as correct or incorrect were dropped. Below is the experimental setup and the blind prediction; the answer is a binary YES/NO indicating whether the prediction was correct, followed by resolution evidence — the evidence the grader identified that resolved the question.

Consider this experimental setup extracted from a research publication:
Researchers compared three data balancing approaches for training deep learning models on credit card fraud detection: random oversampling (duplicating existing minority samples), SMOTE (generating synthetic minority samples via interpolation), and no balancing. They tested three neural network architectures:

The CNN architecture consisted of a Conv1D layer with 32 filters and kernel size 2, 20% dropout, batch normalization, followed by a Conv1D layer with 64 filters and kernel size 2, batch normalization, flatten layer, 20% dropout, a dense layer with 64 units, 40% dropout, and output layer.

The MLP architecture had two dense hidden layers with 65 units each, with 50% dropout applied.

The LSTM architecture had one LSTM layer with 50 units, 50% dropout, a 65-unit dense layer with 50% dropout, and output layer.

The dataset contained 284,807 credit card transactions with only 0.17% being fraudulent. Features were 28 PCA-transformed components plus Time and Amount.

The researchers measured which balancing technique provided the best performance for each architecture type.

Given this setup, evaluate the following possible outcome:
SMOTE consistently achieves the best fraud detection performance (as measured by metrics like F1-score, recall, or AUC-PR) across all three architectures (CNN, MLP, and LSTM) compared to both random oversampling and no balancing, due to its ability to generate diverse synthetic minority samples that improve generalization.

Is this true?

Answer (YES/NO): NO